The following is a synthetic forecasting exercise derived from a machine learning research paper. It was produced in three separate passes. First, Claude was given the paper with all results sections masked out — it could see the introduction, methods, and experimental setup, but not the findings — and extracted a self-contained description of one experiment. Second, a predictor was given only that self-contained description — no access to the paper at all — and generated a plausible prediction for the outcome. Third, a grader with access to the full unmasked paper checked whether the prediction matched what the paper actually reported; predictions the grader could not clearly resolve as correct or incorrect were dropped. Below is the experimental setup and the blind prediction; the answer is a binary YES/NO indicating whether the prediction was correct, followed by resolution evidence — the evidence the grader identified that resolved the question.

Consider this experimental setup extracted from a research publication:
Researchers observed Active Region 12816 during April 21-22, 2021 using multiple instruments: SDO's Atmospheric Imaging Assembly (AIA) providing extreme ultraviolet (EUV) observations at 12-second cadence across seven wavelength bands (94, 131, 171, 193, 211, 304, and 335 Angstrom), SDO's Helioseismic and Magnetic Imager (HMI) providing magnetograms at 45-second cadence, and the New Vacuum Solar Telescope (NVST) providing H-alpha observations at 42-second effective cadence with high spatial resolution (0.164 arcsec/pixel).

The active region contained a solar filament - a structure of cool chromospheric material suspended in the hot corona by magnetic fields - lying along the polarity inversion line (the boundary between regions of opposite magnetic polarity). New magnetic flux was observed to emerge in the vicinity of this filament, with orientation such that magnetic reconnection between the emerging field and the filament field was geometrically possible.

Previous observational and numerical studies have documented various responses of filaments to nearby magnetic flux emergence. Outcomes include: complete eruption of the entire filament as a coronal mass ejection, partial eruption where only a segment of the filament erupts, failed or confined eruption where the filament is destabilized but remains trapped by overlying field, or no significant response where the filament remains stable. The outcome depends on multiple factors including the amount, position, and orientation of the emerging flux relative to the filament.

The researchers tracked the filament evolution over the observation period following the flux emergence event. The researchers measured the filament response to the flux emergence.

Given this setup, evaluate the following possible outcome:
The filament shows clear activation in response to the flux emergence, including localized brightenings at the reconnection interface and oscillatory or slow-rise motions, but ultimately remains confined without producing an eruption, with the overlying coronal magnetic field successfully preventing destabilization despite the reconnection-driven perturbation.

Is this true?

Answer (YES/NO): NO